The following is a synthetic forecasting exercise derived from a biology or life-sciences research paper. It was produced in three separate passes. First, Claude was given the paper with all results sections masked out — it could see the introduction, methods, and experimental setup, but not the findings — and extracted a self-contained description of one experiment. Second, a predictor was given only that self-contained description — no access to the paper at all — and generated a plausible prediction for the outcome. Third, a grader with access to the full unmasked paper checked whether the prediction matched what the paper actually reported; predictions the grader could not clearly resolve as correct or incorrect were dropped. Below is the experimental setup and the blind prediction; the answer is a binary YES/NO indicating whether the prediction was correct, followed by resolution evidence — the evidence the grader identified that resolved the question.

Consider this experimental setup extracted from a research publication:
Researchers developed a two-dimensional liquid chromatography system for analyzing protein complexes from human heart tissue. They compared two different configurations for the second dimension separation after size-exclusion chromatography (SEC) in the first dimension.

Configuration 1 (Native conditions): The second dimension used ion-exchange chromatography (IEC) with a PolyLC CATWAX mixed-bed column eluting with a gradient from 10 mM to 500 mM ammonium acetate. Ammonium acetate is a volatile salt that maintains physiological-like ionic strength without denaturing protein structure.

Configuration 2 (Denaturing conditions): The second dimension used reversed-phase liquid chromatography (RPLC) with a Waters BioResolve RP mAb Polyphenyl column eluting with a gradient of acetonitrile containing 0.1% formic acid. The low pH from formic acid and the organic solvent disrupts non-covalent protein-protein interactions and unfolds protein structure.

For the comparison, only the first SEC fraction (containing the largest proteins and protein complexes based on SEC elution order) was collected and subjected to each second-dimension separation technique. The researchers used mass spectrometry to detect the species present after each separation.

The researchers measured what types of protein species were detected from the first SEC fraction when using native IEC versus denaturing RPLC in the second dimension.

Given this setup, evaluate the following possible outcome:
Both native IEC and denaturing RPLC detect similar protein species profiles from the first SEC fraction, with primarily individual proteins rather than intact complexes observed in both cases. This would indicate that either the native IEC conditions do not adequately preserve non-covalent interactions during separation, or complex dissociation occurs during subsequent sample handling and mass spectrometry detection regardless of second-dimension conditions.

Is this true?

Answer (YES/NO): NO